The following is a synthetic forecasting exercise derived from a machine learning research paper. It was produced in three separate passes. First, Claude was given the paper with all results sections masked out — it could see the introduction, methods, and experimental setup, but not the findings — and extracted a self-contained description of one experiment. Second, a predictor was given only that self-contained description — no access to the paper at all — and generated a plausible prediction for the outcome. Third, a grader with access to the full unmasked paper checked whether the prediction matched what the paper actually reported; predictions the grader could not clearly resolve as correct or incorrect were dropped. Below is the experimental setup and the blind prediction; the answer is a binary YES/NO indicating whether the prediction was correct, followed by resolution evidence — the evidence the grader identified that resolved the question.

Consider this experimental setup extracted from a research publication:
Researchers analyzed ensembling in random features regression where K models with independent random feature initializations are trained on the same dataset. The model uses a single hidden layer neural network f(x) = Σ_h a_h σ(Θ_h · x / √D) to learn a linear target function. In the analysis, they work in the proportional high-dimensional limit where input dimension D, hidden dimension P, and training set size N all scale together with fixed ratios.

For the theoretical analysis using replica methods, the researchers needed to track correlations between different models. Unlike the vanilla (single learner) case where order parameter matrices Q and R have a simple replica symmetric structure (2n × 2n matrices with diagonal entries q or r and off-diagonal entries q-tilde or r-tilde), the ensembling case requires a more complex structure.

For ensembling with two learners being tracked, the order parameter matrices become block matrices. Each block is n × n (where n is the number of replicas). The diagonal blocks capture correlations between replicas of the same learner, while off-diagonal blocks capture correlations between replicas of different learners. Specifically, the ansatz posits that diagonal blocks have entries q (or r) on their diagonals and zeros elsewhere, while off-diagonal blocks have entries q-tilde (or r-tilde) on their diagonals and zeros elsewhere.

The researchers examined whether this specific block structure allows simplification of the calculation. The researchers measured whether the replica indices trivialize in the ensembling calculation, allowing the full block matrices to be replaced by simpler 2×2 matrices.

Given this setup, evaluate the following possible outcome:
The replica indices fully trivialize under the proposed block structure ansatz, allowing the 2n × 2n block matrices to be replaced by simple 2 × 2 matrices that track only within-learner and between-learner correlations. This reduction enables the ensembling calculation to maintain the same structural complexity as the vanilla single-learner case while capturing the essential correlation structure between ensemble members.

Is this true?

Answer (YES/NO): YES